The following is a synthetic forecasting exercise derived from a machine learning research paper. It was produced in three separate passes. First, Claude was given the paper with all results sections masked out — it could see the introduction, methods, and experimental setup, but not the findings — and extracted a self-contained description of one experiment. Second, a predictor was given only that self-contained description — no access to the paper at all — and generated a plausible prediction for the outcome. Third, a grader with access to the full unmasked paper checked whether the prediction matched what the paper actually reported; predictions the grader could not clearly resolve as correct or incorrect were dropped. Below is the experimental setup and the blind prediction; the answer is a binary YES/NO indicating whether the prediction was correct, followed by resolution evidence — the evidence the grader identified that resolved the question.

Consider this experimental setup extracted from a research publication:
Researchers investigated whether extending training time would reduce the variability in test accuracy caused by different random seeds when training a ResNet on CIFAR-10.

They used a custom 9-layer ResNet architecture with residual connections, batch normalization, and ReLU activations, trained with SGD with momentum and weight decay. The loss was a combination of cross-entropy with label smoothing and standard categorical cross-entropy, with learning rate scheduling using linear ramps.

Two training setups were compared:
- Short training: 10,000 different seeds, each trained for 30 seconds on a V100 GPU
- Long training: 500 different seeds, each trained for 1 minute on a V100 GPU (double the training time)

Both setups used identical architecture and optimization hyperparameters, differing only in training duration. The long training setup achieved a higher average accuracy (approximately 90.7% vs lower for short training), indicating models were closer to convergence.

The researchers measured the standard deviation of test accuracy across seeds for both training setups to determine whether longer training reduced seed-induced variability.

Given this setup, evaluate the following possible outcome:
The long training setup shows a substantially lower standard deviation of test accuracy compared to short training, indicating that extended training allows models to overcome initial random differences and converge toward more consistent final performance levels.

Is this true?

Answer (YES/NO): NO